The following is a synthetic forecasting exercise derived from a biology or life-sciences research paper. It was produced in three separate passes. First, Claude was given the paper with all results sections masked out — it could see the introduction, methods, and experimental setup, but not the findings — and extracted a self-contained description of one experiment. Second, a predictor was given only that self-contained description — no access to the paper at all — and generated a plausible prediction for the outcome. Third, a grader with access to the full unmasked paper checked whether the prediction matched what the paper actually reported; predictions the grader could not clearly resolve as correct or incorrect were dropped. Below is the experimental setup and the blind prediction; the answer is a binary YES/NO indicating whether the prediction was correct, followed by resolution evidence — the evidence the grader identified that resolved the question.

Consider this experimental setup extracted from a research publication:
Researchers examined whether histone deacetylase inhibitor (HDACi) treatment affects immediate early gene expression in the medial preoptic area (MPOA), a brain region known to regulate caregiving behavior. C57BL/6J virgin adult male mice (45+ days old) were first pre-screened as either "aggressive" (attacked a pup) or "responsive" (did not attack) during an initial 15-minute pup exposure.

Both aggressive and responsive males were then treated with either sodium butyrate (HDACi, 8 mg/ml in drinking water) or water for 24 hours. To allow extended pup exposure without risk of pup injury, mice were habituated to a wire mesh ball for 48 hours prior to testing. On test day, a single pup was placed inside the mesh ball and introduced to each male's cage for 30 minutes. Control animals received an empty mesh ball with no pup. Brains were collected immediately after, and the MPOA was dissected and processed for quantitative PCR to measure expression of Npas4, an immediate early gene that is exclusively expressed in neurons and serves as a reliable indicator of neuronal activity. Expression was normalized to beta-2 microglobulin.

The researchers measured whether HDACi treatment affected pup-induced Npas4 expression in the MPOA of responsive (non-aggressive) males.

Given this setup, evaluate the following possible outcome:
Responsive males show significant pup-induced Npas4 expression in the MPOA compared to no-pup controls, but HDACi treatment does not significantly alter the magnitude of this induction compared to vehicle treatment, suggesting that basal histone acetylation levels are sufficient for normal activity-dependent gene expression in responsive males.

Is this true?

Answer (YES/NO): YES